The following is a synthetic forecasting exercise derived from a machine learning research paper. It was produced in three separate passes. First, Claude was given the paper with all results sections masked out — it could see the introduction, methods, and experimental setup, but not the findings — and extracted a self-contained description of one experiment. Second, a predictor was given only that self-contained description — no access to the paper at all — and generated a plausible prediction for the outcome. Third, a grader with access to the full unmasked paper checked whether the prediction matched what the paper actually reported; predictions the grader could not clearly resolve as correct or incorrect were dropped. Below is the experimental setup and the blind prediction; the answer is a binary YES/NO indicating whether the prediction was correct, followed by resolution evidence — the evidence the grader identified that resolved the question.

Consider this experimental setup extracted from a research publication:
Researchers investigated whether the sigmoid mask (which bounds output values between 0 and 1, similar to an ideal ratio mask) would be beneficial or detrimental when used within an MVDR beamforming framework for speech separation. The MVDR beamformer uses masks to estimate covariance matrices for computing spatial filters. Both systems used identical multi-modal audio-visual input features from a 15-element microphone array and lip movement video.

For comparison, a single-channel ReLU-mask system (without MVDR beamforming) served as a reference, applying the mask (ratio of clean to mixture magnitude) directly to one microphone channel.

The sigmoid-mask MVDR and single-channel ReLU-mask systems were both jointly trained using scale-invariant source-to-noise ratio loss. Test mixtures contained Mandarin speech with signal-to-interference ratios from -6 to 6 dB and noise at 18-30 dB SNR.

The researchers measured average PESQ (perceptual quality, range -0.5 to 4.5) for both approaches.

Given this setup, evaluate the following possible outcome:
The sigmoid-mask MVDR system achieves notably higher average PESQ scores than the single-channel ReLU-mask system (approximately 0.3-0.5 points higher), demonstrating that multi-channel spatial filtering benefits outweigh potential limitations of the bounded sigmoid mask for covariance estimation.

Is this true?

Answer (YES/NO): NO